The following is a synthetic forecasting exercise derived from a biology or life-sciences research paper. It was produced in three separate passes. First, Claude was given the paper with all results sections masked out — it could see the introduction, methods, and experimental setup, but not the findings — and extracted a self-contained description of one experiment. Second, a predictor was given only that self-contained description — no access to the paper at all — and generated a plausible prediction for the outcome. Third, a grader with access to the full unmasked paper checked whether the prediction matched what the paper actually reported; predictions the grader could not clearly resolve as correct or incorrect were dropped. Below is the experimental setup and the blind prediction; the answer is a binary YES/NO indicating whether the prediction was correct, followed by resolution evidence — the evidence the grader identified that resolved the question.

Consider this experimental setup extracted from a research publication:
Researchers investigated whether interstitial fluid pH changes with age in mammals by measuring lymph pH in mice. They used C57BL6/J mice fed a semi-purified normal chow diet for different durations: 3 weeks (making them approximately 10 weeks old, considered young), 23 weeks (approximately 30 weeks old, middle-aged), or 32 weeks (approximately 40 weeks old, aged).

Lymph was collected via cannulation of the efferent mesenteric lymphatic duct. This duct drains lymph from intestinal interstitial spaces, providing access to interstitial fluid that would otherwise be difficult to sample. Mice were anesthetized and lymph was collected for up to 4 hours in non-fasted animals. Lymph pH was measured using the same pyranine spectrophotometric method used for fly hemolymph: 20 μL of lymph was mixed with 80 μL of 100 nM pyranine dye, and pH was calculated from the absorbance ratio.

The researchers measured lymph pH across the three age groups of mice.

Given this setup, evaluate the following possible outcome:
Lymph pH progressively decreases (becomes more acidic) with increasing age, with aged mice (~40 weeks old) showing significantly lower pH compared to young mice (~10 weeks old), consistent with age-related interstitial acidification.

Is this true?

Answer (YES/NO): YES